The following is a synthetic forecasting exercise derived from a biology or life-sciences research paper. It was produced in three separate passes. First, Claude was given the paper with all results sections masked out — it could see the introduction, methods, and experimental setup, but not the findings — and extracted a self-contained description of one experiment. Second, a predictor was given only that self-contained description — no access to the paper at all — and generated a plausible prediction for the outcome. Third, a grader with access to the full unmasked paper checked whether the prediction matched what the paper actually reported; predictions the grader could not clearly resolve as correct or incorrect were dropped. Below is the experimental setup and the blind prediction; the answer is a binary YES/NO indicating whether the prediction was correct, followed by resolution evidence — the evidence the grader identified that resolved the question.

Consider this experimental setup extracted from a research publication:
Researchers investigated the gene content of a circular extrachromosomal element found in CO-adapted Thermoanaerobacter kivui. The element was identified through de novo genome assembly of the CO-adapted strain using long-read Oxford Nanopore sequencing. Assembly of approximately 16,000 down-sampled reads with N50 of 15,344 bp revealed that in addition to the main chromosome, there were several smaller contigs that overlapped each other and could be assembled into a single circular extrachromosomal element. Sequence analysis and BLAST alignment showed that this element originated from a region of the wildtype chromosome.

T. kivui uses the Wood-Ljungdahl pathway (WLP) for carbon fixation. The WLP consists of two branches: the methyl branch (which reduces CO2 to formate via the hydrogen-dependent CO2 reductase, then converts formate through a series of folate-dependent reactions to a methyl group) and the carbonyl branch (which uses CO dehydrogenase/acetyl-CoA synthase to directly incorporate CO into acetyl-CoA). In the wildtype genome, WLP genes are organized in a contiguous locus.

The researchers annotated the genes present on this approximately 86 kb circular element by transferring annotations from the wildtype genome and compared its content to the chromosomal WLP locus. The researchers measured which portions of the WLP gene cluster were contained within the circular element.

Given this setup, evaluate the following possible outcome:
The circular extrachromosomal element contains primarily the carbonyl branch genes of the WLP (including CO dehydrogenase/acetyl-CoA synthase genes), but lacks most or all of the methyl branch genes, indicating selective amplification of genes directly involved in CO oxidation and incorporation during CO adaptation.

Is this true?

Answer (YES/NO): NO